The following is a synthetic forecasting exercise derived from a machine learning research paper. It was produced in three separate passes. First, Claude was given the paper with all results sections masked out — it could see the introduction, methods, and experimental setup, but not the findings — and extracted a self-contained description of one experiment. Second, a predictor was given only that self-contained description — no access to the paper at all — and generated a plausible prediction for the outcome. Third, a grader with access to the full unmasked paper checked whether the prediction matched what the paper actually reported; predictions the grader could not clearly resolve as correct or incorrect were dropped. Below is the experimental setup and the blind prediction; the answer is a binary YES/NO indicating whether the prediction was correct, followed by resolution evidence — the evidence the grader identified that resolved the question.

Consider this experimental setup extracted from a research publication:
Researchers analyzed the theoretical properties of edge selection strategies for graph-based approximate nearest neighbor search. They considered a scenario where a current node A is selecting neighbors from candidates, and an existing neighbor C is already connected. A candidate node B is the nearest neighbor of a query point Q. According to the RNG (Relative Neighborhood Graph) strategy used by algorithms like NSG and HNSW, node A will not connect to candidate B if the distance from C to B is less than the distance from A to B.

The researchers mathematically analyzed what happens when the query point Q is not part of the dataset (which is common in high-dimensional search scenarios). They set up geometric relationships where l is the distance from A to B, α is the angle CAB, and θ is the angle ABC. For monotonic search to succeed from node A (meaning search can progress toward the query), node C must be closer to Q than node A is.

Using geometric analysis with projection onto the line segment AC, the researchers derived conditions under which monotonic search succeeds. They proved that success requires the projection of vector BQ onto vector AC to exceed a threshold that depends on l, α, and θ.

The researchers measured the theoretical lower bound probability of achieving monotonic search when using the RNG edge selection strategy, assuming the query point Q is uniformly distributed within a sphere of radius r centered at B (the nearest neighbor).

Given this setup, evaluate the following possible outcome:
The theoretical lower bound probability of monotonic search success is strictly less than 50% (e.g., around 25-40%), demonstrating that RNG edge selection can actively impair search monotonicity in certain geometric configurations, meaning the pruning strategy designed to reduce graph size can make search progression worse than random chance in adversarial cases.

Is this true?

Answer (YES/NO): NO